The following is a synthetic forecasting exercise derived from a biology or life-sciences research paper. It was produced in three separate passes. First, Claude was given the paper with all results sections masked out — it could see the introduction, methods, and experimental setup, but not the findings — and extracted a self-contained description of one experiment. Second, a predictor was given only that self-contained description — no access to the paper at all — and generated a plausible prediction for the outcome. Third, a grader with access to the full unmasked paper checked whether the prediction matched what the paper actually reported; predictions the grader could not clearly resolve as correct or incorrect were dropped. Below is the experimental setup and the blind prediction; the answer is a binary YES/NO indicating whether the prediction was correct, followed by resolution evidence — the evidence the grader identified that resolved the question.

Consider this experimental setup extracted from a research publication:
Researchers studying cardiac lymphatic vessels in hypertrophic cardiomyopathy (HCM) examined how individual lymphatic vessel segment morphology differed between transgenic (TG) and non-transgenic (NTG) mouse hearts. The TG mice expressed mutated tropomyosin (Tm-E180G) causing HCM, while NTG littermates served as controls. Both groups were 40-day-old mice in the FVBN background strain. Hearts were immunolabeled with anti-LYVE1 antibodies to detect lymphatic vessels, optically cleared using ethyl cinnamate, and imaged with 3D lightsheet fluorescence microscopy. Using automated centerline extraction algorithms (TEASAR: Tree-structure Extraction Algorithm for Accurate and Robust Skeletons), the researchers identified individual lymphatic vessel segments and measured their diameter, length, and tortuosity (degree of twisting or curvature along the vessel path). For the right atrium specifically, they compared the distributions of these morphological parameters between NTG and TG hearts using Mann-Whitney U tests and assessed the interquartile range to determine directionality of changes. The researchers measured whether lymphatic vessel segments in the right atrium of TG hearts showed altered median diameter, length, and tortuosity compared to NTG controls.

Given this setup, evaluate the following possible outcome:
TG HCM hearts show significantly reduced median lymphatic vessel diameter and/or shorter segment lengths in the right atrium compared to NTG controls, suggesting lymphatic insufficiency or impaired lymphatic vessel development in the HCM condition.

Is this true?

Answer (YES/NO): NO